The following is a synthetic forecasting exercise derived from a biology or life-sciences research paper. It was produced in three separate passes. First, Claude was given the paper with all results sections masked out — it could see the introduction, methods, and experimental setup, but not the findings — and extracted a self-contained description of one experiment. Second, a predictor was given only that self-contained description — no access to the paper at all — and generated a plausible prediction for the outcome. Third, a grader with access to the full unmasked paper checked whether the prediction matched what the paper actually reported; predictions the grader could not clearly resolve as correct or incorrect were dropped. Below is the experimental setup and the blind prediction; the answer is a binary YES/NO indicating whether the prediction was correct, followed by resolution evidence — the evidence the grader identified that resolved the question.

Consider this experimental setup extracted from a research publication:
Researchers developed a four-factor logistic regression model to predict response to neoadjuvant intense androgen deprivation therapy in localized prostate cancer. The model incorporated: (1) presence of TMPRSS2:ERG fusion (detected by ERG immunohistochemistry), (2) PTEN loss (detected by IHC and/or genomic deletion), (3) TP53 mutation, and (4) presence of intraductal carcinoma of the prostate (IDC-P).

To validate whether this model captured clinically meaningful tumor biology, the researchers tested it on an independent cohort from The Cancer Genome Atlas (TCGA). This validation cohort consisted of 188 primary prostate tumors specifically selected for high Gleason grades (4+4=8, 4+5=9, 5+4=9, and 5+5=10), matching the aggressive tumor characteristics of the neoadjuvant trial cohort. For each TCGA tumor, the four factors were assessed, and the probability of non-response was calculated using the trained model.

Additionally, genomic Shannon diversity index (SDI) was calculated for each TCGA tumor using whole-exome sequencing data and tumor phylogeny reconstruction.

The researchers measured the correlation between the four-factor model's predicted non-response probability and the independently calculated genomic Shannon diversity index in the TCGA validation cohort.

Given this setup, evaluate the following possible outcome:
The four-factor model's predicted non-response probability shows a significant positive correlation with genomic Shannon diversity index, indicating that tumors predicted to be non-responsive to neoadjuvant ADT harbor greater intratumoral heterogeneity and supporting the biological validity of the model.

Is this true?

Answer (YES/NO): YES